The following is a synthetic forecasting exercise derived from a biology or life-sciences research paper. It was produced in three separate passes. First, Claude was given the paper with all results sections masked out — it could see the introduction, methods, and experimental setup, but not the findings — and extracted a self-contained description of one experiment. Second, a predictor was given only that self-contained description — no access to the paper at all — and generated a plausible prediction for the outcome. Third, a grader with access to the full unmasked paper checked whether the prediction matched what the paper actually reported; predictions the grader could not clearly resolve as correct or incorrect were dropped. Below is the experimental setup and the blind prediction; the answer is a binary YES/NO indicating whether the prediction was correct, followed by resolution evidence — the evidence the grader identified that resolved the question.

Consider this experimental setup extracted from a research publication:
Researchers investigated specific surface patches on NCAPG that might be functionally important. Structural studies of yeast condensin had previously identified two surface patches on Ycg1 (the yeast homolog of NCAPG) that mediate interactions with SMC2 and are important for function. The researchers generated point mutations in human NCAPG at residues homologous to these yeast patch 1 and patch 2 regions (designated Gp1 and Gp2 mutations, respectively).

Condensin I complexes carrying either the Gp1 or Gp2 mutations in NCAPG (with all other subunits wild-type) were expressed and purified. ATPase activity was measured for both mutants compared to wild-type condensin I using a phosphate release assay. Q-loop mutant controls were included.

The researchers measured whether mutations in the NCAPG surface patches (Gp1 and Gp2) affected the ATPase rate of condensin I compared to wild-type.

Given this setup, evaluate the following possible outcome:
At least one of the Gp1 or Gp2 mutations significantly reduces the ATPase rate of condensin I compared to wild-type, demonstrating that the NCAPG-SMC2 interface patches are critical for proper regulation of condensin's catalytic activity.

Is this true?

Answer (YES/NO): NO